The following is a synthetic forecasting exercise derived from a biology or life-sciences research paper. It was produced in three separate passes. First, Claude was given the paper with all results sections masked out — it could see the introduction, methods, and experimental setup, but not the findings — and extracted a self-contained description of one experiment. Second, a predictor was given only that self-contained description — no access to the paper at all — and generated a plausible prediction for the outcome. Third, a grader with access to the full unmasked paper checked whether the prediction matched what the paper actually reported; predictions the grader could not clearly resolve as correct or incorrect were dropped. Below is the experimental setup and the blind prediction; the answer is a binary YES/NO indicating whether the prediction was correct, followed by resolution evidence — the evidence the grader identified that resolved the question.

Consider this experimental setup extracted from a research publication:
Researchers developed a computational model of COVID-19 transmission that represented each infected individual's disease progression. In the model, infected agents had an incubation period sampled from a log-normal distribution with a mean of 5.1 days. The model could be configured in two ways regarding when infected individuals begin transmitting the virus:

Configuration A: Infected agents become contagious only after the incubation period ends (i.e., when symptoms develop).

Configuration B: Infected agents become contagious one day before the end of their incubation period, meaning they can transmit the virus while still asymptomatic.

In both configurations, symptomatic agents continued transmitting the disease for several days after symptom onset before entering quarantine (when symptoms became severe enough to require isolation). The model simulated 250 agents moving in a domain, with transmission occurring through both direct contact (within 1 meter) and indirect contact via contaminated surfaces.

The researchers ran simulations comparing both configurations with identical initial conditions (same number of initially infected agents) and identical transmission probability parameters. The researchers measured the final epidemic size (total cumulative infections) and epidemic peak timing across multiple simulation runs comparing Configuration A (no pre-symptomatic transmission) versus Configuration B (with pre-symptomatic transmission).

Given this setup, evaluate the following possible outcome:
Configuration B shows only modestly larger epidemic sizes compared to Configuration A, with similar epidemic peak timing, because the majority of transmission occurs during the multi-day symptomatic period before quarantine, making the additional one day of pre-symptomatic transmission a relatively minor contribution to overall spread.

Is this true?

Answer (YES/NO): NO